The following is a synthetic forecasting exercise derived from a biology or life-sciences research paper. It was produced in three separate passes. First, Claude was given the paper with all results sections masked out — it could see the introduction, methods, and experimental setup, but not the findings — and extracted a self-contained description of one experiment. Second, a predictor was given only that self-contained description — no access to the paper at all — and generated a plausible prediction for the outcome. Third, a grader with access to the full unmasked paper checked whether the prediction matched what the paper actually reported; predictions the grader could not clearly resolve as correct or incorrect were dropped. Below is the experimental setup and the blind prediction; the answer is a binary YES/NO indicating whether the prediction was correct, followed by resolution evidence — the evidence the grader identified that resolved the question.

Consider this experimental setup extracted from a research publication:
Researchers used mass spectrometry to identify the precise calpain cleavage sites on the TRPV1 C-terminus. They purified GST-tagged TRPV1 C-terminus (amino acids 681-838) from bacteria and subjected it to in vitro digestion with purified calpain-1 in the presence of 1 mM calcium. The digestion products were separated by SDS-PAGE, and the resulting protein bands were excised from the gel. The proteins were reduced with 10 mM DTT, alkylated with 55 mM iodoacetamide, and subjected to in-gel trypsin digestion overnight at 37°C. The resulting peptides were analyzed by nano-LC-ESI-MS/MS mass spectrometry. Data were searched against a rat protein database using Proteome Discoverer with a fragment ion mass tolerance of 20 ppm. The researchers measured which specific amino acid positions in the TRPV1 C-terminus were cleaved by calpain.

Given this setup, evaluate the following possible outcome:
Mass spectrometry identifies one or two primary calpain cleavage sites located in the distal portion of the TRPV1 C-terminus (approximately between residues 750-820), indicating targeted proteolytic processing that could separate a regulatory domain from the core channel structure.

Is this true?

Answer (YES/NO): YES